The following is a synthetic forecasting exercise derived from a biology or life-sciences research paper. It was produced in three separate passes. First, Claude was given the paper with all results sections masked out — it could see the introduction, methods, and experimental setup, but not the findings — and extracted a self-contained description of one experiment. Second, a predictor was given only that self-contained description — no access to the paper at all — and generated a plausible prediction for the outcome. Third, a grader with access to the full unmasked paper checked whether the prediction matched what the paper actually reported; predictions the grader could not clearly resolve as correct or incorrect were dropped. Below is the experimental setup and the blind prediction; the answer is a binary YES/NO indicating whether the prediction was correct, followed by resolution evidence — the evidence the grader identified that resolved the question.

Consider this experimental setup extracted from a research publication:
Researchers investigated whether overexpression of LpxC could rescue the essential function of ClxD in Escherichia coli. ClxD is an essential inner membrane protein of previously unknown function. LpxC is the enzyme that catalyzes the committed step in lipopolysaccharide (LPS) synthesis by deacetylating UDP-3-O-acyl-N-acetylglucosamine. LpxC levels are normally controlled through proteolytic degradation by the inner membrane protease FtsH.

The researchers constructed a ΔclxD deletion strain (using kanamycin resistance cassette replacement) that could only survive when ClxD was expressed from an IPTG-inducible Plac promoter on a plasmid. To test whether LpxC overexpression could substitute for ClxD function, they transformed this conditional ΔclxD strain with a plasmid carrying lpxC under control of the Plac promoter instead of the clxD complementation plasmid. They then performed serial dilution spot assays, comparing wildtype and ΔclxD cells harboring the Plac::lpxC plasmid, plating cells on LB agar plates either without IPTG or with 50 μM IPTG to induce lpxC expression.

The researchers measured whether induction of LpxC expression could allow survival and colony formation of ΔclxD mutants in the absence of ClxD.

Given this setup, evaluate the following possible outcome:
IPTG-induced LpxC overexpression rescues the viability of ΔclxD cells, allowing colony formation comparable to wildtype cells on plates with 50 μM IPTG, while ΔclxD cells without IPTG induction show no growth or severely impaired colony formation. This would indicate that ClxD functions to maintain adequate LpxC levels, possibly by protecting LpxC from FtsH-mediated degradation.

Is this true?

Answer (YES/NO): YES